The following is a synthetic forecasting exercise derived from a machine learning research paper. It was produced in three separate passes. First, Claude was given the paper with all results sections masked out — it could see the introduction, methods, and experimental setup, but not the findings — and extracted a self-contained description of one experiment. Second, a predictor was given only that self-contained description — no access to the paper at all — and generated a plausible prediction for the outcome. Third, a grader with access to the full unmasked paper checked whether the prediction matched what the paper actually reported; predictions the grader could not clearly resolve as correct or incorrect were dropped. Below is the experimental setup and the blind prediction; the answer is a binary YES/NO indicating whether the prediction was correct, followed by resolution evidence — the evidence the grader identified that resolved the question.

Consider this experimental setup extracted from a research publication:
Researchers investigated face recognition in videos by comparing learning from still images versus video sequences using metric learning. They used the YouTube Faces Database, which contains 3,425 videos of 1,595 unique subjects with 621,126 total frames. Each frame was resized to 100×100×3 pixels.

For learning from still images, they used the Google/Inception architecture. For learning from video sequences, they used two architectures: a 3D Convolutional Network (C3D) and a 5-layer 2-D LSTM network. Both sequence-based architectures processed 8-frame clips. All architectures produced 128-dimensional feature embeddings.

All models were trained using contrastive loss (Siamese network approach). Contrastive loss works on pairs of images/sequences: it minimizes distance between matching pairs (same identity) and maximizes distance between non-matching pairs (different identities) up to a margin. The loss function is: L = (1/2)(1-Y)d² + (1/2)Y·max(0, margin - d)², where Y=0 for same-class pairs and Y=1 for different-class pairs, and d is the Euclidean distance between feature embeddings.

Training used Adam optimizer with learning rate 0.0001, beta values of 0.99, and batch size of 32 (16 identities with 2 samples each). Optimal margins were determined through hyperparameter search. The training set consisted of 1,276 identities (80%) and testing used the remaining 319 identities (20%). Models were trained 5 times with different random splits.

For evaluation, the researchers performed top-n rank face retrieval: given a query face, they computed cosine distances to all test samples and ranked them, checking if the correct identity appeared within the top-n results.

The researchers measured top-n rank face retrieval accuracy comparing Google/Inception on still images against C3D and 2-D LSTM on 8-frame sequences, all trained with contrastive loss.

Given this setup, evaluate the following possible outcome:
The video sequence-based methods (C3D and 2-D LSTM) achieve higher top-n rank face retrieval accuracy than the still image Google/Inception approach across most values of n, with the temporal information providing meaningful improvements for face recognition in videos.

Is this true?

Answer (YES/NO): NO